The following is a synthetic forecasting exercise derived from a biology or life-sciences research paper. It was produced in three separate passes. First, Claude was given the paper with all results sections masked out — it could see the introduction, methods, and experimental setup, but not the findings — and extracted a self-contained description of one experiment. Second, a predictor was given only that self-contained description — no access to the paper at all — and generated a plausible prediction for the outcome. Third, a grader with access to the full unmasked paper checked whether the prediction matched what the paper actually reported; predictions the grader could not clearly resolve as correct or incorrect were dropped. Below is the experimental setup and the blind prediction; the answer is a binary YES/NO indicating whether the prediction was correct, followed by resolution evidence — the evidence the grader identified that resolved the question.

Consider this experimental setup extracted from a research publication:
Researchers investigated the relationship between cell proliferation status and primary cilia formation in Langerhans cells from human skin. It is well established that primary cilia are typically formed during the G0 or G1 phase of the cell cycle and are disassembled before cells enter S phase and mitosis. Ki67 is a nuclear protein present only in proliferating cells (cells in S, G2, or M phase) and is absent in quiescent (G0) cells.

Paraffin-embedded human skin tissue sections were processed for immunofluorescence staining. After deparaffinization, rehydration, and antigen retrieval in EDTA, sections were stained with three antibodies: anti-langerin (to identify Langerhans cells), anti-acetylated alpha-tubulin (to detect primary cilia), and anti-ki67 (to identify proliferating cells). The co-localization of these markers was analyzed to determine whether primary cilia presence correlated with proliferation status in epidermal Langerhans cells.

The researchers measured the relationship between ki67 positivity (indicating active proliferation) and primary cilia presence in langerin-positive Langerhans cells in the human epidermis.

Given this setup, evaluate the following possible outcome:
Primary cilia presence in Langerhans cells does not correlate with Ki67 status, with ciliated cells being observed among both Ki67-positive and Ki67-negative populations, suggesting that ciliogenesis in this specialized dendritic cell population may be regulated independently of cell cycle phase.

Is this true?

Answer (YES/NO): NO